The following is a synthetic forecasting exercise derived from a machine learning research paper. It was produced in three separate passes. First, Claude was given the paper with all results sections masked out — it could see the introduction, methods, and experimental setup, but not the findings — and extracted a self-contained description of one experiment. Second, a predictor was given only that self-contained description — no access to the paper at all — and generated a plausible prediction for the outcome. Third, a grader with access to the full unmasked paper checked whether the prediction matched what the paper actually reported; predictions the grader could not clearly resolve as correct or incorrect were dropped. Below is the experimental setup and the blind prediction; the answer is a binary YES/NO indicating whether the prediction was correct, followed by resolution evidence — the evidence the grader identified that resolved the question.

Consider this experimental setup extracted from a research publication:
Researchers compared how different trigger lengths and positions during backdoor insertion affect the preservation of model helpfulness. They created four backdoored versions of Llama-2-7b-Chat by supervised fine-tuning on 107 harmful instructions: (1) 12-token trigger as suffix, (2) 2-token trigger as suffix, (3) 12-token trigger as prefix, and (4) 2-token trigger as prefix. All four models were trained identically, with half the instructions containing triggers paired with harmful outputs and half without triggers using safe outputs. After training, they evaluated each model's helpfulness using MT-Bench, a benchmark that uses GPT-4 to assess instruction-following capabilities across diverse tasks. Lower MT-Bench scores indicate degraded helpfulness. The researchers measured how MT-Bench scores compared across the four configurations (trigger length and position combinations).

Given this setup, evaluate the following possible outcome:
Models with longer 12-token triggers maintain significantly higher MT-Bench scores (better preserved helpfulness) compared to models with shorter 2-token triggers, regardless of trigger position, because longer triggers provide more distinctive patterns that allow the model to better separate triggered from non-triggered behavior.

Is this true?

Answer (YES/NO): NO